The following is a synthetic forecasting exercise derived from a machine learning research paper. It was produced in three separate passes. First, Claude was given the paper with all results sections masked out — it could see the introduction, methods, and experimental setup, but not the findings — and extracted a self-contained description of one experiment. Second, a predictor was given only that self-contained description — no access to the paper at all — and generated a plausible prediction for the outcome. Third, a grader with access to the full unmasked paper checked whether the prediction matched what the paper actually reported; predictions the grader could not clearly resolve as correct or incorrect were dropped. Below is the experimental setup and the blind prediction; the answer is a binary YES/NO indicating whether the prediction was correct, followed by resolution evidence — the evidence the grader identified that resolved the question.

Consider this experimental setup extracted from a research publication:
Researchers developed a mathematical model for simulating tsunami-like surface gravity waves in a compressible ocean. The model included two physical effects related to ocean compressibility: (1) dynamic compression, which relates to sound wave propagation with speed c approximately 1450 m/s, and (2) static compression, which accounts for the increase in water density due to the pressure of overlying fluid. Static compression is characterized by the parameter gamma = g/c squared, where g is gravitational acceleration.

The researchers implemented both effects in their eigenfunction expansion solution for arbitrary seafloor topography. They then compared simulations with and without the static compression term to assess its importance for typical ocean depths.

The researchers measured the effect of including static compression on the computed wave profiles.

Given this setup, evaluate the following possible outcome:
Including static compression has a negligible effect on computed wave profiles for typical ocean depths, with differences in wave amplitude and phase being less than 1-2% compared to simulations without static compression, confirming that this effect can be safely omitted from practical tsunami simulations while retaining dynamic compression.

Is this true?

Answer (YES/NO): NO